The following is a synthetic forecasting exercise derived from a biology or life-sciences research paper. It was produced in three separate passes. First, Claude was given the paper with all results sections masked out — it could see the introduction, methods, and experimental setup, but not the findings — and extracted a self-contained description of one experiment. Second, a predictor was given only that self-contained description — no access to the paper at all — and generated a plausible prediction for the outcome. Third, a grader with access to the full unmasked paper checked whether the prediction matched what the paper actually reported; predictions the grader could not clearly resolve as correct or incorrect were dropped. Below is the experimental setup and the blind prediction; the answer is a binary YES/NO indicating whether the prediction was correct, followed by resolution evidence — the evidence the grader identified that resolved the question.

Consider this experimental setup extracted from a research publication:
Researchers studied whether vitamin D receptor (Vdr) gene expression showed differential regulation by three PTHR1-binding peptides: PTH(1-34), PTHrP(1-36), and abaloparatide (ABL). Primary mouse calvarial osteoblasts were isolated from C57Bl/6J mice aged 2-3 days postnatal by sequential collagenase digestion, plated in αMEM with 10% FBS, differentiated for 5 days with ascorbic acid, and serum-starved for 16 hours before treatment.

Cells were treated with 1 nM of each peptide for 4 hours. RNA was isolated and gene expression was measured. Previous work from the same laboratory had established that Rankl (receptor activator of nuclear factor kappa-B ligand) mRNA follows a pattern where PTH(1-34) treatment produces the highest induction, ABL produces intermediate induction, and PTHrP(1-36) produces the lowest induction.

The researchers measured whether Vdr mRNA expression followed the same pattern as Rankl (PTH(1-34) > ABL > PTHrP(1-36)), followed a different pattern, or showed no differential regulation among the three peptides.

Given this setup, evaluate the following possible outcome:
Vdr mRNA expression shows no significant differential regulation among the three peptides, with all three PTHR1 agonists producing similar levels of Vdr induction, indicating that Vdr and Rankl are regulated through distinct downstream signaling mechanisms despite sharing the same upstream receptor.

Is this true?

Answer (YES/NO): NO